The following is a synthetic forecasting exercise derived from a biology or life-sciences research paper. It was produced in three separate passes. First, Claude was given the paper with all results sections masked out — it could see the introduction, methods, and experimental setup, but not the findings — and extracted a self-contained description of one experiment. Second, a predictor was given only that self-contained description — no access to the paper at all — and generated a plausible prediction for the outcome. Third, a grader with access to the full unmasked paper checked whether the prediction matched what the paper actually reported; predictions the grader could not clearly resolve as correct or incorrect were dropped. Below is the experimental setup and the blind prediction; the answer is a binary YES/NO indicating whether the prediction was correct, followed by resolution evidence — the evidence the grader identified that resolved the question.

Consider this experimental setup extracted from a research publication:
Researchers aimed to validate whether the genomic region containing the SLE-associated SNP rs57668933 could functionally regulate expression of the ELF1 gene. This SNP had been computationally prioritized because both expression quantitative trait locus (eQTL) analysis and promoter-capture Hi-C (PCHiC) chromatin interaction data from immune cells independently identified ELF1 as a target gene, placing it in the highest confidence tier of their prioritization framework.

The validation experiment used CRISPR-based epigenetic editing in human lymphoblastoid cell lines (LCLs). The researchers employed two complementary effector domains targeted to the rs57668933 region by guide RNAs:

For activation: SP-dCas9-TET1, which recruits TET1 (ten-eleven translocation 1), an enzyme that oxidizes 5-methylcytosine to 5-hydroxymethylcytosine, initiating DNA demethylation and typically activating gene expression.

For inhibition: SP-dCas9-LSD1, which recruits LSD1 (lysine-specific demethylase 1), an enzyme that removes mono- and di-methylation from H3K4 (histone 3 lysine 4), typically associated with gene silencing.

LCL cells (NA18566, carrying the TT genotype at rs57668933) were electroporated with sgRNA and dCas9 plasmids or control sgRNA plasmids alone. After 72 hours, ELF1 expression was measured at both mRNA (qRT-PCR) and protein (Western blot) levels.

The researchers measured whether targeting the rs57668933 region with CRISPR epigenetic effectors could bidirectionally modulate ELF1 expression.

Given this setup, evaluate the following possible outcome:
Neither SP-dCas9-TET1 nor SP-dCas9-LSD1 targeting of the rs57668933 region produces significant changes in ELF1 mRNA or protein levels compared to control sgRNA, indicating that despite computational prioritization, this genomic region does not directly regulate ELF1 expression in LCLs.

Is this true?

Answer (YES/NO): NO